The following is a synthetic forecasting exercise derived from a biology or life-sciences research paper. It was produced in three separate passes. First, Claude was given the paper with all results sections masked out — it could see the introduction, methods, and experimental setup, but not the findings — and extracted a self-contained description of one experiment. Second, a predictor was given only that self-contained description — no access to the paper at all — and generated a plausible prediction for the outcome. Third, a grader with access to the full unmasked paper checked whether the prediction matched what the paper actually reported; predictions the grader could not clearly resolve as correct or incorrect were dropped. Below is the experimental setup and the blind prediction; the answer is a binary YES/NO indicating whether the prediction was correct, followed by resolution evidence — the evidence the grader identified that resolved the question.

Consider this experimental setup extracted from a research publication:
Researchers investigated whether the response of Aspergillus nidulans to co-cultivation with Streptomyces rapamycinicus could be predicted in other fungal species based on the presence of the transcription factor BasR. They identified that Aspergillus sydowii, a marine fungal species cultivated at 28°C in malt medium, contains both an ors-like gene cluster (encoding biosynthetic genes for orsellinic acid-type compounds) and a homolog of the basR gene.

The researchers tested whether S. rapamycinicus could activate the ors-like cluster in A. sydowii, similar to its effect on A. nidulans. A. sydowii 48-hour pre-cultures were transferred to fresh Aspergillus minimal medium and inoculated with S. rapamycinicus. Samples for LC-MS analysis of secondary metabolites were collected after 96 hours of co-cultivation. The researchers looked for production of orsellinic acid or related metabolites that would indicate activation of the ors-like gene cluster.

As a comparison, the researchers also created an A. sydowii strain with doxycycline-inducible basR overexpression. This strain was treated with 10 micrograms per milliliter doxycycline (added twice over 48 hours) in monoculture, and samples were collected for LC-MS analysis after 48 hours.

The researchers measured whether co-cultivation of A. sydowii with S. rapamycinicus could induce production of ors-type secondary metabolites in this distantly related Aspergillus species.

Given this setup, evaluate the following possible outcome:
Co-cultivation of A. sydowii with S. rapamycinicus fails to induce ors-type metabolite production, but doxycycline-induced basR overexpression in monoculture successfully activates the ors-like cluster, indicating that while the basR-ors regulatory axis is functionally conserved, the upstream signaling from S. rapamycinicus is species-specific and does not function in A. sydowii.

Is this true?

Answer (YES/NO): NO